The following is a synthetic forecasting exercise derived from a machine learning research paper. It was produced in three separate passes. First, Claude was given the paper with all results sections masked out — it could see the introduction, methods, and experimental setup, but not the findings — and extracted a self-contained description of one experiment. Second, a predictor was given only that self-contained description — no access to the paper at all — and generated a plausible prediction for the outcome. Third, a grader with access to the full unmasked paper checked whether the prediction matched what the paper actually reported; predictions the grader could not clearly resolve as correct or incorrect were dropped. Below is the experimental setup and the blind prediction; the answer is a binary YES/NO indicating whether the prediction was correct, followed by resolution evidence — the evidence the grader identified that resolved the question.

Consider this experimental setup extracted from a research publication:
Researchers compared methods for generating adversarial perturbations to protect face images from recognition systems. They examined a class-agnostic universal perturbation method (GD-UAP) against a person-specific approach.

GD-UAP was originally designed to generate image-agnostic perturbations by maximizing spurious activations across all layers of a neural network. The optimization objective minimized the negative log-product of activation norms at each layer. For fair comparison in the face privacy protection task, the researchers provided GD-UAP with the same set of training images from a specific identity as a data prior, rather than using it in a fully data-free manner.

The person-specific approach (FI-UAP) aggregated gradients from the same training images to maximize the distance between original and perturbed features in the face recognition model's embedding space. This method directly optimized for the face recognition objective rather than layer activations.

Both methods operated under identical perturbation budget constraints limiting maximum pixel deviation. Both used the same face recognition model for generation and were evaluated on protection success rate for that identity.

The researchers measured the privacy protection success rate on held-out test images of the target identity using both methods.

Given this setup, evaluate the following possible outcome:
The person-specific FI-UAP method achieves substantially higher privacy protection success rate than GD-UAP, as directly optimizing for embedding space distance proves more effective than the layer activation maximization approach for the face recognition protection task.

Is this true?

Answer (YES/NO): YES